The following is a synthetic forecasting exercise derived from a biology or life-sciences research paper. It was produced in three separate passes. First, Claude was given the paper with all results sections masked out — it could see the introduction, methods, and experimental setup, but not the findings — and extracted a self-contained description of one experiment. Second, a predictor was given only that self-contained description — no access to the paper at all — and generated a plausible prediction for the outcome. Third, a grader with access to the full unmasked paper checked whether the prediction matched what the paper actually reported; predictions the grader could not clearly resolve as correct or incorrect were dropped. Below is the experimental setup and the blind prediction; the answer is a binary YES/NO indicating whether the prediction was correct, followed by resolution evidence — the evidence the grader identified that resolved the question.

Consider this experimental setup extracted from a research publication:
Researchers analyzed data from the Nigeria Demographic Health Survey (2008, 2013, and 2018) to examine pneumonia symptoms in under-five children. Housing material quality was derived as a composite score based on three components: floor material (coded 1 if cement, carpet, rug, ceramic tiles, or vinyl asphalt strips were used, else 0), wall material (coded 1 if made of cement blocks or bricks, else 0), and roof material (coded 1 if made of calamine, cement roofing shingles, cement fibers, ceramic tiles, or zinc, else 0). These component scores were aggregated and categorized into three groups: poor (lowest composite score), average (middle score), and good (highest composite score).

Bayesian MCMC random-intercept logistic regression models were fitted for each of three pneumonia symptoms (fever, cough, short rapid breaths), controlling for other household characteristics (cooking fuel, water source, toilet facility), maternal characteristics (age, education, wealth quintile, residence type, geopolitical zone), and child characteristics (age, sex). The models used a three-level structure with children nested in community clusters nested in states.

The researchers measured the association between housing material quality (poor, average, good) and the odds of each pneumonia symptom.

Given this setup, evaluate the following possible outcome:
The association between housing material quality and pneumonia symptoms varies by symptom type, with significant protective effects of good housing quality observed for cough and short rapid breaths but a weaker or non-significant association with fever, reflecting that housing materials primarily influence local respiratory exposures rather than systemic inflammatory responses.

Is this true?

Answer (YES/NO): YES